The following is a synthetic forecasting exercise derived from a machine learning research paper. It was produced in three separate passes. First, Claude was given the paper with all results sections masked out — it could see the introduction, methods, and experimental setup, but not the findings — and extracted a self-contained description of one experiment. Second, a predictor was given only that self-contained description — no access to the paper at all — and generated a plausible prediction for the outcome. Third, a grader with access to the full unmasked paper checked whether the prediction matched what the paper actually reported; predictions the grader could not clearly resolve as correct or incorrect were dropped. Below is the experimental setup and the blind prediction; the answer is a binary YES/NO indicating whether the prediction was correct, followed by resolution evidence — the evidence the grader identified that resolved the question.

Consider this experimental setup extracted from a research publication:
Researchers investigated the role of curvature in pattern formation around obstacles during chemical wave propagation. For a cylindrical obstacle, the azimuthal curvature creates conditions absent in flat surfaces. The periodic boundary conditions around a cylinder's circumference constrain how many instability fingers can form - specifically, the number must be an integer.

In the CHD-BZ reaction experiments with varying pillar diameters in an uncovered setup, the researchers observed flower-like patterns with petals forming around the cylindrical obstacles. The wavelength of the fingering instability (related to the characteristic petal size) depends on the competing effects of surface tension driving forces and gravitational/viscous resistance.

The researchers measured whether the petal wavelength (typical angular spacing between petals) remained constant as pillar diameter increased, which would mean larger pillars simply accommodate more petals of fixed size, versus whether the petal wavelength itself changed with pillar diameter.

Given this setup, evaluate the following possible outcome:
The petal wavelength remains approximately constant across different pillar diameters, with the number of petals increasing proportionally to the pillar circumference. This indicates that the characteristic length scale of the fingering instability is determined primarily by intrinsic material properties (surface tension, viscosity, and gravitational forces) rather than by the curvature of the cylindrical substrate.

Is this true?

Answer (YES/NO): YES